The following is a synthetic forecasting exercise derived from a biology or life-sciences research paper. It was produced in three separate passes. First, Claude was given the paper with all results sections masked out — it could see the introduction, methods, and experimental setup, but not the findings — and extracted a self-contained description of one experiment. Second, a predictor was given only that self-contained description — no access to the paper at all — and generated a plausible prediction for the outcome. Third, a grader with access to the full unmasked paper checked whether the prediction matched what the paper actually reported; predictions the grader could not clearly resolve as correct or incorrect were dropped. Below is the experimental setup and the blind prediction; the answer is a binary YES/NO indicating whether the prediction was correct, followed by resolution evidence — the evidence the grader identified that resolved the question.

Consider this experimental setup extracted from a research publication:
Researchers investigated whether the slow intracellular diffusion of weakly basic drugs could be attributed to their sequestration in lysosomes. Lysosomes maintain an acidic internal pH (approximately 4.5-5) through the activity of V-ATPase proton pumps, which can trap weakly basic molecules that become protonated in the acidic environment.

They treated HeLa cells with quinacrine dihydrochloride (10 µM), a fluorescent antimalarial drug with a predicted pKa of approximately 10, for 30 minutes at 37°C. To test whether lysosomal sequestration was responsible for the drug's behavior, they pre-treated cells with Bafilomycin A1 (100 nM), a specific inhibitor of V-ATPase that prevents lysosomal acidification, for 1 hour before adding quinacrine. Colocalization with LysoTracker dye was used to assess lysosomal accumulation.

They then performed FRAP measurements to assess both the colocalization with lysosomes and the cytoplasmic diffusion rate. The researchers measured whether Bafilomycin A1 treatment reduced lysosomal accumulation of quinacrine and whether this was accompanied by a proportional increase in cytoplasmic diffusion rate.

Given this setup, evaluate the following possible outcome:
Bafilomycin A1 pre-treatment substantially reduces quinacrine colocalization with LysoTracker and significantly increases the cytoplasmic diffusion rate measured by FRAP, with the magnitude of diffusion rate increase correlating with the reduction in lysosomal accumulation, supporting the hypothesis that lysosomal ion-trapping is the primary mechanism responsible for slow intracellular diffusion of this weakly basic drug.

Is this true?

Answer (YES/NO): NO